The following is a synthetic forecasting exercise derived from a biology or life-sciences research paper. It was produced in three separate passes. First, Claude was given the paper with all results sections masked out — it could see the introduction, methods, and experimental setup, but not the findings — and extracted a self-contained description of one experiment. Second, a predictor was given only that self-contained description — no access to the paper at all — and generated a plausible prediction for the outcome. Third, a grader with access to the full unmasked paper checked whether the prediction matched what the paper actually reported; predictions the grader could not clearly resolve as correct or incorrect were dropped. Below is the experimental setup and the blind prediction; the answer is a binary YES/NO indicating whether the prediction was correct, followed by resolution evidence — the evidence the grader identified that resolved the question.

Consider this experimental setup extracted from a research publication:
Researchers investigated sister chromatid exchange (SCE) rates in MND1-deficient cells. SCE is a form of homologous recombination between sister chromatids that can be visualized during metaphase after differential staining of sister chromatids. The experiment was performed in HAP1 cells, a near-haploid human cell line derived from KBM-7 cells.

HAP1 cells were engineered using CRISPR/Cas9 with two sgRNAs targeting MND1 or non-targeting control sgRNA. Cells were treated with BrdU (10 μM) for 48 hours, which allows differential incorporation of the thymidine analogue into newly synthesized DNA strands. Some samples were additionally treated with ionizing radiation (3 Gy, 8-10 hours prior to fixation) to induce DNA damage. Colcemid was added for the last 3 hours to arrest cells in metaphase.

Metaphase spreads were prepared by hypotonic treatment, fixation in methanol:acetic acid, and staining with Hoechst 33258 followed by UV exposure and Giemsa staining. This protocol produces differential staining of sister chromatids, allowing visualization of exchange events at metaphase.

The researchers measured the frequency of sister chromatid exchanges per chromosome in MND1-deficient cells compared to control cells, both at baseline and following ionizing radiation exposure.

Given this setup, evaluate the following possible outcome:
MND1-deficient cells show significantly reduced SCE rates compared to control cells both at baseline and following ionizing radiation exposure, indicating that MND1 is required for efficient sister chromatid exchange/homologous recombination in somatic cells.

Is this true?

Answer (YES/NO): NO